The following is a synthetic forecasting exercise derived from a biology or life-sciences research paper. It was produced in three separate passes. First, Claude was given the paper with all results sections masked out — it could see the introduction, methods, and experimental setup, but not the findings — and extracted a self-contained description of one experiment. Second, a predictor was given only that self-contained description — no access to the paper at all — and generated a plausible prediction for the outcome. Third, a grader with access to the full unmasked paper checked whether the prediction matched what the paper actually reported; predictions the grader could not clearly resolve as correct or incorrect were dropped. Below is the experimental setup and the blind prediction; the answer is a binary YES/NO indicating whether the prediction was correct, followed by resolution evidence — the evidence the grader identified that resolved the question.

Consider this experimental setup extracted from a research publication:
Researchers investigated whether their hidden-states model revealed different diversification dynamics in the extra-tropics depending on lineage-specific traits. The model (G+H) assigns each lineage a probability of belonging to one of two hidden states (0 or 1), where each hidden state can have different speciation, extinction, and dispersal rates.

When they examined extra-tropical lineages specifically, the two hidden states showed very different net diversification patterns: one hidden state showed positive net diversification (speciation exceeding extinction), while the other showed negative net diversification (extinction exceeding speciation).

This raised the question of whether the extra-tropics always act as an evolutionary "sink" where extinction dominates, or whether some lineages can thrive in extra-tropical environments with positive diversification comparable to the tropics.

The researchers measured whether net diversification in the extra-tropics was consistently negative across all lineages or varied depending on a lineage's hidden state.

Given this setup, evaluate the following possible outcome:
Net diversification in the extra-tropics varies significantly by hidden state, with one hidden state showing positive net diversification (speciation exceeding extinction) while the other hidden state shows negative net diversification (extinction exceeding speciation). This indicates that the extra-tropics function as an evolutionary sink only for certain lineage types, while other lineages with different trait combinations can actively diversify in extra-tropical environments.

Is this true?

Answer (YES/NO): YES